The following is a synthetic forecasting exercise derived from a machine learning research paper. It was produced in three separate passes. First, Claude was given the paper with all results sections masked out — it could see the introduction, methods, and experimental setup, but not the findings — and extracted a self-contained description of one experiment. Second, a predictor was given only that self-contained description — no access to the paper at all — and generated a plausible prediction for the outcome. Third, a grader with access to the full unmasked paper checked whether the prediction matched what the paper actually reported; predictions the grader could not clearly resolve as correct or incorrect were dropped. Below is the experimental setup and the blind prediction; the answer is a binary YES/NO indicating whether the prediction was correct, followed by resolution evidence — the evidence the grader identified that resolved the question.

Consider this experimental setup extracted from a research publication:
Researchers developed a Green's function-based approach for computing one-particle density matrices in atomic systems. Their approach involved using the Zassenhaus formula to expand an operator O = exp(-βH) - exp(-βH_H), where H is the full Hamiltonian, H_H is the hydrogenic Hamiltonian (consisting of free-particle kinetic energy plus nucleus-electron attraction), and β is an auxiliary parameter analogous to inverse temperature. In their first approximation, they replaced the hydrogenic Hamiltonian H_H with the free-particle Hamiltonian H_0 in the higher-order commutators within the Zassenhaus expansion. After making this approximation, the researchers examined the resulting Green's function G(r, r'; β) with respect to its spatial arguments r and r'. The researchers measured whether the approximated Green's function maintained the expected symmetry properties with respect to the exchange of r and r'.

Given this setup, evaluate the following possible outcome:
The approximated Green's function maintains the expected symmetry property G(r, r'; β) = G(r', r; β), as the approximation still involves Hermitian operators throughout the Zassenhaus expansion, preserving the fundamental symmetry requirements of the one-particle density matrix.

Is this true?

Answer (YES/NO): NO